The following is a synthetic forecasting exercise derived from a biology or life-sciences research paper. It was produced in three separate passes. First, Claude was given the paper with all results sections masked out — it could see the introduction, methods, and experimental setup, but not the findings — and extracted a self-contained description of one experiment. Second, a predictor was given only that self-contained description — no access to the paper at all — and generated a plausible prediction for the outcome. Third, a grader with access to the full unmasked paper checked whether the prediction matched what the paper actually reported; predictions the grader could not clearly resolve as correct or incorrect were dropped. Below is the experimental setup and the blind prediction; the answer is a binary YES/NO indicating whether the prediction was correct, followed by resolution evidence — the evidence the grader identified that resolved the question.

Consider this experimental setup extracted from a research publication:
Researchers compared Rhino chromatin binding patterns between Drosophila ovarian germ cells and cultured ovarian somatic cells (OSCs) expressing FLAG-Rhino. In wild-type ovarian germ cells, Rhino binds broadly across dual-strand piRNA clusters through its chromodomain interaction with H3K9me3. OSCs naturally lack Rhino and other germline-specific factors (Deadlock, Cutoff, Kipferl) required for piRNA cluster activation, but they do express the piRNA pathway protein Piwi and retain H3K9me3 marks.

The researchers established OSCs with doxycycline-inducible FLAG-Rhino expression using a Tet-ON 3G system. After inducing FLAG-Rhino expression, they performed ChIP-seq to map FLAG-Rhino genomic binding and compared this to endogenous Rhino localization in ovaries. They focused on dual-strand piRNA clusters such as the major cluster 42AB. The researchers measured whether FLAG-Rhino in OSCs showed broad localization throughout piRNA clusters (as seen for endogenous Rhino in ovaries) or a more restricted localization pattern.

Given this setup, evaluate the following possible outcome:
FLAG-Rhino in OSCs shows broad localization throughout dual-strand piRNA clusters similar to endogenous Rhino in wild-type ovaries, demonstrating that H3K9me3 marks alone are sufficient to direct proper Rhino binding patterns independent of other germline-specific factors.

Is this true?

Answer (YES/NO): NO